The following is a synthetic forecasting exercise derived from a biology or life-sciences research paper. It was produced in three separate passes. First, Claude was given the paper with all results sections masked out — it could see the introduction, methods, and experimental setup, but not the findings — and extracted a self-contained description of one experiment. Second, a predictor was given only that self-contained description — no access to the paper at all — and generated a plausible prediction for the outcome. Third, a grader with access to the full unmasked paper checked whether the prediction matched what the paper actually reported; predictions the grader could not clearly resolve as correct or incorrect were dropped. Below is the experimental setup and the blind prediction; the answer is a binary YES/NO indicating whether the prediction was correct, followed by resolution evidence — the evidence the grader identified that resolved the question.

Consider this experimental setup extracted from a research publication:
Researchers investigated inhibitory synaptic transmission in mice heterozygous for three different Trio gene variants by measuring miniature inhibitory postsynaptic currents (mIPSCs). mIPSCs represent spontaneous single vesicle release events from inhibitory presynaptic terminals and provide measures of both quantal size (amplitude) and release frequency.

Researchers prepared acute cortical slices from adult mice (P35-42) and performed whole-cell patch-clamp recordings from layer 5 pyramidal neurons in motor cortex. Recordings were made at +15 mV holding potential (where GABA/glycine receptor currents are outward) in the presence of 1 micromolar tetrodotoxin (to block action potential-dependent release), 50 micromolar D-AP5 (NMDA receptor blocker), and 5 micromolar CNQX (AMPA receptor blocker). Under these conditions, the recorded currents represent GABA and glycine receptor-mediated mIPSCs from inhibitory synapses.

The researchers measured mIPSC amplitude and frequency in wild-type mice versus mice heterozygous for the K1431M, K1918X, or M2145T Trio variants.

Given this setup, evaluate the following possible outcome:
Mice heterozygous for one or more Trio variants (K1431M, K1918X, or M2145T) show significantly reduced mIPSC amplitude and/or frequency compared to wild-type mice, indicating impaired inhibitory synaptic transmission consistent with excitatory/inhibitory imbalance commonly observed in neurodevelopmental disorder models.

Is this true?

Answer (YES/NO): YES